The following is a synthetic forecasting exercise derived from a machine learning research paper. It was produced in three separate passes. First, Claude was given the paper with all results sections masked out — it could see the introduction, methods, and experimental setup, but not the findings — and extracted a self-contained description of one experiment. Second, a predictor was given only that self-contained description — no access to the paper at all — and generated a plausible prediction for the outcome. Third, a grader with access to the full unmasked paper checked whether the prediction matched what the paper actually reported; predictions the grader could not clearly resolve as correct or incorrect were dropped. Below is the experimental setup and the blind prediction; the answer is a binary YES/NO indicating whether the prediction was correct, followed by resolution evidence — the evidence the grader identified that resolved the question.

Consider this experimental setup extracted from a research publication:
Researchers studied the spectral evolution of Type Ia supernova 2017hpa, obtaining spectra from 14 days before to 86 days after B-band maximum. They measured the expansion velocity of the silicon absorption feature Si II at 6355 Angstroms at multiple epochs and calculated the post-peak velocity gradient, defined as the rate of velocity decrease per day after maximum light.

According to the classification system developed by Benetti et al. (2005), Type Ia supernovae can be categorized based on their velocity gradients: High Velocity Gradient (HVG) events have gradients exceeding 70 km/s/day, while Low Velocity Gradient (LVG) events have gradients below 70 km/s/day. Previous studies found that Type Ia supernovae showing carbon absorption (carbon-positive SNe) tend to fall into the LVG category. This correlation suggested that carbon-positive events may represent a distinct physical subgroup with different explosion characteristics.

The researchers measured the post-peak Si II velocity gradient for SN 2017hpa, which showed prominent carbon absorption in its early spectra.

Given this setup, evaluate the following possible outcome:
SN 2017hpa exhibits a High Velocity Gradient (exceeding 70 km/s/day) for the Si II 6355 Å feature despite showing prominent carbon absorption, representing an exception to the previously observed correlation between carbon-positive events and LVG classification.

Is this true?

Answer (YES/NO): YES